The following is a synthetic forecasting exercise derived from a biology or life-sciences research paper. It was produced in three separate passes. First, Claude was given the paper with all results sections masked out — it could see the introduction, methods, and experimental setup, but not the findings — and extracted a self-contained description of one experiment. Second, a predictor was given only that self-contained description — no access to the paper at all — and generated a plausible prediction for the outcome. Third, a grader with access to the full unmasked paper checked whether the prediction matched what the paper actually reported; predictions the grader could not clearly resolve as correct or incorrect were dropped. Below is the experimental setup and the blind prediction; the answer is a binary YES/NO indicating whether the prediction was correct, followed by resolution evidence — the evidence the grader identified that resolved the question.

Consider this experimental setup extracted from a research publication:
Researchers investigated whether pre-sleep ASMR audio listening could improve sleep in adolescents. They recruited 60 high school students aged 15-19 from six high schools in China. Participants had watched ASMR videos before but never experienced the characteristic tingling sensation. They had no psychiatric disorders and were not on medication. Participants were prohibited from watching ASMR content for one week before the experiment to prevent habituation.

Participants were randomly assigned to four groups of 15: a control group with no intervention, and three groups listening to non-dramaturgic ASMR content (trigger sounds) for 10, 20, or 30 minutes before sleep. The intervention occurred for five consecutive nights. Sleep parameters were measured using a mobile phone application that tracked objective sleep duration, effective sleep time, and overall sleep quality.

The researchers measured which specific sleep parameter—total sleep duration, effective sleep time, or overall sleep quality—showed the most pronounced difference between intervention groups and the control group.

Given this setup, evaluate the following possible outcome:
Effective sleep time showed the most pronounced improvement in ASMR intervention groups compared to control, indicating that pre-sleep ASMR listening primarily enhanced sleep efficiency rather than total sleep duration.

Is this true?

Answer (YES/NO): NO